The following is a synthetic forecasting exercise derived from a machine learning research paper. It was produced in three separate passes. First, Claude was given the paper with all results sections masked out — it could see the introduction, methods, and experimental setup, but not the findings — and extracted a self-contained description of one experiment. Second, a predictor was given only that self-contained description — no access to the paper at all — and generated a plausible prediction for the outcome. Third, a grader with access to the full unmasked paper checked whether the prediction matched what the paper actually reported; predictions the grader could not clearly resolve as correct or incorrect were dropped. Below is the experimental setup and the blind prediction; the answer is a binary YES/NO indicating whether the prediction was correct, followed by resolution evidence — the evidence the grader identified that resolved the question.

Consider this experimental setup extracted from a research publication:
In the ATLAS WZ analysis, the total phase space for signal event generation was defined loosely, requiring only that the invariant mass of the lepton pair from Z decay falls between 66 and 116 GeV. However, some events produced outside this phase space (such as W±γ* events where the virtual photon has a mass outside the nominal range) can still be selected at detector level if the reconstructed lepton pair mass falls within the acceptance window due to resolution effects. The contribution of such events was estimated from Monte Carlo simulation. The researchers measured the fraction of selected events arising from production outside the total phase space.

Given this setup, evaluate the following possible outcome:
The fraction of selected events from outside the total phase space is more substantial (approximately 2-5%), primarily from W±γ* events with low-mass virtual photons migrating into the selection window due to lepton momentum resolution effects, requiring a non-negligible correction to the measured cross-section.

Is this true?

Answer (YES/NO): NO